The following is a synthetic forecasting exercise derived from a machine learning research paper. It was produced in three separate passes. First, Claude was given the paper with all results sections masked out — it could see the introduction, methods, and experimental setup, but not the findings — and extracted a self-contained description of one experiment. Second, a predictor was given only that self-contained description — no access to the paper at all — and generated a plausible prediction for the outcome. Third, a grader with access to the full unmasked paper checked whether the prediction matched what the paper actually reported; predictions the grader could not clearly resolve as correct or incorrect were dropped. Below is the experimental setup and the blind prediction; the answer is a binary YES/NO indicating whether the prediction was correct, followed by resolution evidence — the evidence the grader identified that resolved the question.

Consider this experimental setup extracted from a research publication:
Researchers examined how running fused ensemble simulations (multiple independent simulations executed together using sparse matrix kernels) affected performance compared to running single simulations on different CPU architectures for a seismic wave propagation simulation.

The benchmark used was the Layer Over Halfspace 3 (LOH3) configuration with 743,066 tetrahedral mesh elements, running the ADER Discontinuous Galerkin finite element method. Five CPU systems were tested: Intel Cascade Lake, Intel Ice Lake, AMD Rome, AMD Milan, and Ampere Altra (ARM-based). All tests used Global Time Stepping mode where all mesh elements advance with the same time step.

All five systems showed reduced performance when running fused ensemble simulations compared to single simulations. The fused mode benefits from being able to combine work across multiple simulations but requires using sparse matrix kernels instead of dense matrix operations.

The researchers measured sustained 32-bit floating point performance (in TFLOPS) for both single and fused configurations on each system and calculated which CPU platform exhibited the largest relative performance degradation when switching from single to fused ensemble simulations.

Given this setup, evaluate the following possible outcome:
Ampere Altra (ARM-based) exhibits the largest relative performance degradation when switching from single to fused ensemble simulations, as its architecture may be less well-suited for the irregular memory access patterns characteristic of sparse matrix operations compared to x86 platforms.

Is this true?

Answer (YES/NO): YES